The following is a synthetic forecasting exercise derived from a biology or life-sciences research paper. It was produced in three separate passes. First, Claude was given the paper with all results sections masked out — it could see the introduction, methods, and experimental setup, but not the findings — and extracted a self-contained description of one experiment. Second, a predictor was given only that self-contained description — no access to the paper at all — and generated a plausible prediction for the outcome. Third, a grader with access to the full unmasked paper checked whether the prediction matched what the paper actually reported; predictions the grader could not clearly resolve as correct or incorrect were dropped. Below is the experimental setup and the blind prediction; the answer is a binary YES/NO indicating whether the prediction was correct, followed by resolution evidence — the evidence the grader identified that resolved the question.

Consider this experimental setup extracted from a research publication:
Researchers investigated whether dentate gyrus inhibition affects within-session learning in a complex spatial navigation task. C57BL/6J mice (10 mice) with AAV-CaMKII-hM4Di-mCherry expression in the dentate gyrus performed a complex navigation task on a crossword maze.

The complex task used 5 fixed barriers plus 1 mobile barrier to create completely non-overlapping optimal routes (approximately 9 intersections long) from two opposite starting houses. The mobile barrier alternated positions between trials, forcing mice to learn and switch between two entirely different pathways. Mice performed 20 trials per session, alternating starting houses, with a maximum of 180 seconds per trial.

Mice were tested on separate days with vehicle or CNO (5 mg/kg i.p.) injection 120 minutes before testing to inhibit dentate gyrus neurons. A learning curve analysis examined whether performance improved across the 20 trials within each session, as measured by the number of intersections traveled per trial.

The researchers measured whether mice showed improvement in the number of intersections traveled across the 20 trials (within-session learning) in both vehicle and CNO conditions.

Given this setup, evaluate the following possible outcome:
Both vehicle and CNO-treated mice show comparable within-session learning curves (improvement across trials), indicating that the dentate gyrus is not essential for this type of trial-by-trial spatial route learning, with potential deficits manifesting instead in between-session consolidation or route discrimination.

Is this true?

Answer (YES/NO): NO